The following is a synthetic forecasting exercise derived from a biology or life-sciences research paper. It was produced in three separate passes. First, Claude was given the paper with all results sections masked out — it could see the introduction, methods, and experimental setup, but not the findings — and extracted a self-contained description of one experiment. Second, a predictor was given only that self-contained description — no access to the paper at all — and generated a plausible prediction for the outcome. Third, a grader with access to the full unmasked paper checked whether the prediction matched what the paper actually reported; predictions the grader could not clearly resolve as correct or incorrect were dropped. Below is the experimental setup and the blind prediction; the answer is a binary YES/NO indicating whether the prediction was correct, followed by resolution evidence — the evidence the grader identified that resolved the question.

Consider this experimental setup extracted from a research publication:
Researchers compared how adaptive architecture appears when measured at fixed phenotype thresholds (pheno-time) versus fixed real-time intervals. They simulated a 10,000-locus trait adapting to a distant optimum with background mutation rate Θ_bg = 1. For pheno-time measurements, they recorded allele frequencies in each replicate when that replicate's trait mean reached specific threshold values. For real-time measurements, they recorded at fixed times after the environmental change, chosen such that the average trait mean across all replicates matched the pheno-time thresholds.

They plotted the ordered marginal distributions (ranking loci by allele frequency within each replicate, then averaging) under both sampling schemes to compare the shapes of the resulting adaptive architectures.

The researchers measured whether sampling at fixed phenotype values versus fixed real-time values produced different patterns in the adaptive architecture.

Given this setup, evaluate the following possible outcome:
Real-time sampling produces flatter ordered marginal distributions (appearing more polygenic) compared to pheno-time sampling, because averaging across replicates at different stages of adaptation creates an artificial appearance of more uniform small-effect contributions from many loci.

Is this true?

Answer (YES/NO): NO